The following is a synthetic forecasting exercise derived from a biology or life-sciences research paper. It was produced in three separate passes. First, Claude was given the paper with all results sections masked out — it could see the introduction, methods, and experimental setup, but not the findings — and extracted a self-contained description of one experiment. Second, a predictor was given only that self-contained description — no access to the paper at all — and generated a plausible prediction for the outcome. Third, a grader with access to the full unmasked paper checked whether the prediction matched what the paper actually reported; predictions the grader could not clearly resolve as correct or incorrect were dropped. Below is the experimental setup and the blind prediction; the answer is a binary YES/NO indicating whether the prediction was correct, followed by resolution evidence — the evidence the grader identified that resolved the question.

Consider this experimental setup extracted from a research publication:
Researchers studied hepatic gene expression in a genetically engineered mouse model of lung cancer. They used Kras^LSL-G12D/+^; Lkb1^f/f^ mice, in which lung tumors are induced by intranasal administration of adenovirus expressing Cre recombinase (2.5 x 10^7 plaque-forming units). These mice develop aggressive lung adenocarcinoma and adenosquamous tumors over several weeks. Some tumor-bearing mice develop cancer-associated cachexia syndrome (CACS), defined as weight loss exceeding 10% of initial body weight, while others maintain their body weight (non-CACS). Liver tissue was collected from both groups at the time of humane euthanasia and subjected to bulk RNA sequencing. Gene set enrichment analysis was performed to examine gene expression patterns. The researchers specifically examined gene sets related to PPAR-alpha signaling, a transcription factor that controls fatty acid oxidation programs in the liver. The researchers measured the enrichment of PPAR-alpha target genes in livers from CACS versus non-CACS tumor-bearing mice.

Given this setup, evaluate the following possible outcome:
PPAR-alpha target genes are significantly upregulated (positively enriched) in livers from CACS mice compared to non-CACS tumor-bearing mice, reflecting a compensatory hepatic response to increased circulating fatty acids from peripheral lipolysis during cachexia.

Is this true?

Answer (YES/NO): NO